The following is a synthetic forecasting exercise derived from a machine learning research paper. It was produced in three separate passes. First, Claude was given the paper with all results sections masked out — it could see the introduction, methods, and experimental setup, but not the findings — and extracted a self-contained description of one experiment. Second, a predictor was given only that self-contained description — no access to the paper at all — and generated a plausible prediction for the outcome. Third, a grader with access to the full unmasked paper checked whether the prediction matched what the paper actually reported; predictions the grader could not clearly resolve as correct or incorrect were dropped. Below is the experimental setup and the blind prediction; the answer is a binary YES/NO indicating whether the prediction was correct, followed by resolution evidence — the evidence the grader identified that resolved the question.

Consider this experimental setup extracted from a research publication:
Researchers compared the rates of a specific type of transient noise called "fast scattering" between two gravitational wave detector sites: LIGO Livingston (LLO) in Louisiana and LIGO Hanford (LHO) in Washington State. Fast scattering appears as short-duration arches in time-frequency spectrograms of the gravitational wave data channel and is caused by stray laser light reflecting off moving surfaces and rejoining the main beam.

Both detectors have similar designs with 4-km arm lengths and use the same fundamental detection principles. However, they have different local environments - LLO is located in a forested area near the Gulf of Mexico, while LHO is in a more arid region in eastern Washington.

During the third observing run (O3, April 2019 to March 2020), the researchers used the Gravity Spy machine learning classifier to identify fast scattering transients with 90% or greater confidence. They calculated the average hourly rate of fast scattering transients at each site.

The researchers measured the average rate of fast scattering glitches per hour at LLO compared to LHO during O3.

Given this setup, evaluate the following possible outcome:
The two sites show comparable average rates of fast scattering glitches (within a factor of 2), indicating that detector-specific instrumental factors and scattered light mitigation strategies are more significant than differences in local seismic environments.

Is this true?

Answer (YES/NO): NO